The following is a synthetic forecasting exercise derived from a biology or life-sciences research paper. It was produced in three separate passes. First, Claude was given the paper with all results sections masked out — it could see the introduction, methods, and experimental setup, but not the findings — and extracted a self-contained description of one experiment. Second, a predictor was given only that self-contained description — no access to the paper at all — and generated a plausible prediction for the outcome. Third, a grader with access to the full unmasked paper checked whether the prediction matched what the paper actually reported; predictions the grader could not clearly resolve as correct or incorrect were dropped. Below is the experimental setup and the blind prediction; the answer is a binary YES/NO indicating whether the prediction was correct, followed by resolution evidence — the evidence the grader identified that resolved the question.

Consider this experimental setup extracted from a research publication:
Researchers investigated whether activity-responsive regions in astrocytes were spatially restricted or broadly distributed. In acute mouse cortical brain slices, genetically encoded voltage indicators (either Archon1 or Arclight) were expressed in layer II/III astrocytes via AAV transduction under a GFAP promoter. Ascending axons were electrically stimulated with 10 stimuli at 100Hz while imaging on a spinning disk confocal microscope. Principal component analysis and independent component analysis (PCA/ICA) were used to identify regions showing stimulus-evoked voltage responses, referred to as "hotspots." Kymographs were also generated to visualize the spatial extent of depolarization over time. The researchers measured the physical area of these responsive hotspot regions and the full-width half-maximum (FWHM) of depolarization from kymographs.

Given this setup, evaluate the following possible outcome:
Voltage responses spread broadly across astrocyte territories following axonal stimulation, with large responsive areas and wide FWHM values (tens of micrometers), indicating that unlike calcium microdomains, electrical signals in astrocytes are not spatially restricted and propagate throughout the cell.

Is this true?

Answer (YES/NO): NO